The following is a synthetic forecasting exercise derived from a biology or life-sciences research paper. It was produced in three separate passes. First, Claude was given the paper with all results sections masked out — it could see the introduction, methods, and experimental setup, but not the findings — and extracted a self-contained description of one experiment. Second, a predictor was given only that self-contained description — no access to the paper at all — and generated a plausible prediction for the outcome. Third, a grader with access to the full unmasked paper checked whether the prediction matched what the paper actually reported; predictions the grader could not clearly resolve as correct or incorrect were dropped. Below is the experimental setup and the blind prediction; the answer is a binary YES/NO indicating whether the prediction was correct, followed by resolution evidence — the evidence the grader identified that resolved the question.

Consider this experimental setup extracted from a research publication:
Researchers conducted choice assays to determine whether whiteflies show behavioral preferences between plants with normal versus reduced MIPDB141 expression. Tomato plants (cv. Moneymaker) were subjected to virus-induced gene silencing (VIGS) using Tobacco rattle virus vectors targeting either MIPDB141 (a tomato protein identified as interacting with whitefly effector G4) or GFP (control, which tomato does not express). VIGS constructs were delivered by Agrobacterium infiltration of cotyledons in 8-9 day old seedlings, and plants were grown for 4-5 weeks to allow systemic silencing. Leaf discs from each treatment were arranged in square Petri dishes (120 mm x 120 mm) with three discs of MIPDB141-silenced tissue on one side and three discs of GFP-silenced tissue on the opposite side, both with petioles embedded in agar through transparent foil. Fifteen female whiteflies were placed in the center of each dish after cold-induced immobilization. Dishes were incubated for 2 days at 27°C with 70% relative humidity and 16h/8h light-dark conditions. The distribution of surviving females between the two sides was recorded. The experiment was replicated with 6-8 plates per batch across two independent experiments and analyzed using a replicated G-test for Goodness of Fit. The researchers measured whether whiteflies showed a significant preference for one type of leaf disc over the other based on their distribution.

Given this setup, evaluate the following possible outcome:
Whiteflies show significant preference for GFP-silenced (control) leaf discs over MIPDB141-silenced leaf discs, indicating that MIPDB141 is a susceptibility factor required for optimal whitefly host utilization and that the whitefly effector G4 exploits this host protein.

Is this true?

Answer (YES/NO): NO